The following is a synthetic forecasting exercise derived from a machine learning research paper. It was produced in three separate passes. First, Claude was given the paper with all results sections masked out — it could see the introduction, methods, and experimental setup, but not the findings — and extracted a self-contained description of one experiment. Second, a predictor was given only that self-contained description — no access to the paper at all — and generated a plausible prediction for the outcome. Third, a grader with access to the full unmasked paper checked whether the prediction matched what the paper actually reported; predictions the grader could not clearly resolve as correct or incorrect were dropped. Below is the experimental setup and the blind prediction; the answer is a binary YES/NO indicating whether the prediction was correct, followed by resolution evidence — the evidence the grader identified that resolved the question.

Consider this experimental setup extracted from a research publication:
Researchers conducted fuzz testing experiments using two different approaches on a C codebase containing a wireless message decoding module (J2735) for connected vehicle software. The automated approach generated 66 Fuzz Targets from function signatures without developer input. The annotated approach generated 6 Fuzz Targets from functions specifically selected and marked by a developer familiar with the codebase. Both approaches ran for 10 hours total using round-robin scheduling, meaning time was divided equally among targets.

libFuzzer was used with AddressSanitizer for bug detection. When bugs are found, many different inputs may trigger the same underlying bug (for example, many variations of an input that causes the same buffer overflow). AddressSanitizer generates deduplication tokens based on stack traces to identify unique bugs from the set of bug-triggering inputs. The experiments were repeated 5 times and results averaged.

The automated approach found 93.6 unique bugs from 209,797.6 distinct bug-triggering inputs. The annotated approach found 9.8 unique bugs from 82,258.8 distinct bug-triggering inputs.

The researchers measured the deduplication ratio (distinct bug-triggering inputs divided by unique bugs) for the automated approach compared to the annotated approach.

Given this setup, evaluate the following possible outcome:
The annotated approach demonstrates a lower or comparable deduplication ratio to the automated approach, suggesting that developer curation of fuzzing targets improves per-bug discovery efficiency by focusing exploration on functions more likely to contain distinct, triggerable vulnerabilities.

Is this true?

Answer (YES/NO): NO